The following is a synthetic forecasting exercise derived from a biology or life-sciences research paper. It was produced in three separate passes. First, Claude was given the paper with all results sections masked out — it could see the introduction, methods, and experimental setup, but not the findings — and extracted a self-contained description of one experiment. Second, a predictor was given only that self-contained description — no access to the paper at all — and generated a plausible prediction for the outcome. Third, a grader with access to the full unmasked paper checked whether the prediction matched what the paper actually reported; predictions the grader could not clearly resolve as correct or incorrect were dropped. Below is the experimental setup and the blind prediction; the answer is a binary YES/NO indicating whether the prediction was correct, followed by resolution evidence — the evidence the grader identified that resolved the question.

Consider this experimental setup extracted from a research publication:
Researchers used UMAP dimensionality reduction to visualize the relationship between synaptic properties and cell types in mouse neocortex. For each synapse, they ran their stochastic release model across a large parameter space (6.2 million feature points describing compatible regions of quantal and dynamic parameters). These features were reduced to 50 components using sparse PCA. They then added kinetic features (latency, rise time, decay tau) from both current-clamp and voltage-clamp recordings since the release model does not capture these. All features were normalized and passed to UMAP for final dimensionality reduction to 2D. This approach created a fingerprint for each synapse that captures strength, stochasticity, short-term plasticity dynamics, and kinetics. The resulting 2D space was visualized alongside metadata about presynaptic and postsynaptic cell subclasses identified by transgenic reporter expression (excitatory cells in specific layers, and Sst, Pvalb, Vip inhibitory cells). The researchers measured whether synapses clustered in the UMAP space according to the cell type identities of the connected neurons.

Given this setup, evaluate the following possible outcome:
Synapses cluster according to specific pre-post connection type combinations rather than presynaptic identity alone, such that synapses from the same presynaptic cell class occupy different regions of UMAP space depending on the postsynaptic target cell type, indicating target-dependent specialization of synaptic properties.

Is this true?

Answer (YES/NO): NO